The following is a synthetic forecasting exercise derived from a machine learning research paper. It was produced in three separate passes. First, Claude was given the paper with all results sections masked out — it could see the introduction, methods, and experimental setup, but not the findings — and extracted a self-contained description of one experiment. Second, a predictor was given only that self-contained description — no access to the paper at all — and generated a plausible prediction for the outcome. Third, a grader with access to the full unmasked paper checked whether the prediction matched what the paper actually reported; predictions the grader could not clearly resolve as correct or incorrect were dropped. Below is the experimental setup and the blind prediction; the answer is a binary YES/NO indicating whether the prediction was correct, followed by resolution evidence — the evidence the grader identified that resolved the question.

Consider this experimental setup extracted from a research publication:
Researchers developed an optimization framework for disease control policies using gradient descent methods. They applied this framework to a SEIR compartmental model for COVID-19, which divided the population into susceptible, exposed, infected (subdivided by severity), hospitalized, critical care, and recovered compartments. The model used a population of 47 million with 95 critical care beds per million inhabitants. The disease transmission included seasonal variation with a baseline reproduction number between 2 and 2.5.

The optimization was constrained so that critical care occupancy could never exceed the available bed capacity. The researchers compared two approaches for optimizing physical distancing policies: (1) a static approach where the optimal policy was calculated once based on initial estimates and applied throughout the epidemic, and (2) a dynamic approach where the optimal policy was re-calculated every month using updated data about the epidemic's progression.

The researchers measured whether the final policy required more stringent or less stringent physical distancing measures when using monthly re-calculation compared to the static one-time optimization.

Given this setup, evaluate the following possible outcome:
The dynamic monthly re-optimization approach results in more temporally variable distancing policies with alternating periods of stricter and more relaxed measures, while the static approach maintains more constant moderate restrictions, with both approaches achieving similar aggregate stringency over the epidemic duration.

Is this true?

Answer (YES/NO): NO